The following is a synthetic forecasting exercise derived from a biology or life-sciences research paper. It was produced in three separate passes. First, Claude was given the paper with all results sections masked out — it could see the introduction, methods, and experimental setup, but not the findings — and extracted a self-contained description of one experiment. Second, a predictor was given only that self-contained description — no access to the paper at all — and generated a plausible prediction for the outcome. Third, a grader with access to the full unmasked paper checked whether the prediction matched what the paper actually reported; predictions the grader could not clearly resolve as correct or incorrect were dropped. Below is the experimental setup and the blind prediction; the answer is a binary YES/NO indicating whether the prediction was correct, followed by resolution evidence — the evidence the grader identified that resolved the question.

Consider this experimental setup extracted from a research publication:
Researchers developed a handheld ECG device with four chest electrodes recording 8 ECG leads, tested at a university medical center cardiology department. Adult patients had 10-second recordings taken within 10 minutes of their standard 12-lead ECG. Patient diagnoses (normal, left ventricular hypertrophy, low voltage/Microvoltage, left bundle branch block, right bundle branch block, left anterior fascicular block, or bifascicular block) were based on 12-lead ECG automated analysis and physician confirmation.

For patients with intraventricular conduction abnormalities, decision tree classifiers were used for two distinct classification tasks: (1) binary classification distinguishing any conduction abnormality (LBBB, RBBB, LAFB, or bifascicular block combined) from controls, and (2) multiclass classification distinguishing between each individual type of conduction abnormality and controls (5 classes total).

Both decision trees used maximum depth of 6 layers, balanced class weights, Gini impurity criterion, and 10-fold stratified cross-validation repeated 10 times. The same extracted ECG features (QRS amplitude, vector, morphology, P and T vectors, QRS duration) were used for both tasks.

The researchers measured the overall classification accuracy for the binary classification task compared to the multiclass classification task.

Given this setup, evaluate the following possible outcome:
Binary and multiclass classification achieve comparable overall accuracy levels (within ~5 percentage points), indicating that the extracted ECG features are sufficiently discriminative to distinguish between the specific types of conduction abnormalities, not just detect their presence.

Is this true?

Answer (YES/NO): NO